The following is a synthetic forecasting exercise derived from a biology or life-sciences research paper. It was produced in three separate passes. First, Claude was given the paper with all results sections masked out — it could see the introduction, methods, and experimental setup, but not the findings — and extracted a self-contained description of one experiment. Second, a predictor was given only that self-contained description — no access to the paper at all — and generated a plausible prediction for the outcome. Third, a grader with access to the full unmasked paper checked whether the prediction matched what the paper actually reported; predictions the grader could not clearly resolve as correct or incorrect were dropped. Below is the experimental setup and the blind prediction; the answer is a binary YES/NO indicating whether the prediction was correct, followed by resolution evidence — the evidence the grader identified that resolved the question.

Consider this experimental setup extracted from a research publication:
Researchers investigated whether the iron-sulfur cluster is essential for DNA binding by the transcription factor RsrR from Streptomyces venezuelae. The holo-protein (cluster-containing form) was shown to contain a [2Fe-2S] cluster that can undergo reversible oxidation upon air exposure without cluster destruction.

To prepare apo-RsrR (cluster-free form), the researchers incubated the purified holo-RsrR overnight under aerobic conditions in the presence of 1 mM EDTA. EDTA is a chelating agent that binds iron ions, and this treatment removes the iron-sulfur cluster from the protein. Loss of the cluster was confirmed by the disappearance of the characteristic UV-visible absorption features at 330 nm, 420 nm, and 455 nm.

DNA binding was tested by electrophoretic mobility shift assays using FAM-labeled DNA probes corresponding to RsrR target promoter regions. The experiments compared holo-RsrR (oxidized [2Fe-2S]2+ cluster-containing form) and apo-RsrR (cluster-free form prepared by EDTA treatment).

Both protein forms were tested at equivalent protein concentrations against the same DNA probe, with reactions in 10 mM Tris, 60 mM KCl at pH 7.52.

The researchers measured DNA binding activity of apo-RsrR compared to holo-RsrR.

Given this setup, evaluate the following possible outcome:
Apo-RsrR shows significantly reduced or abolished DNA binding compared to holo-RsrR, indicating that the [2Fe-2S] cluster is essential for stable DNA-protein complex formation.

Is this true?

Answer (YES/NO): YES